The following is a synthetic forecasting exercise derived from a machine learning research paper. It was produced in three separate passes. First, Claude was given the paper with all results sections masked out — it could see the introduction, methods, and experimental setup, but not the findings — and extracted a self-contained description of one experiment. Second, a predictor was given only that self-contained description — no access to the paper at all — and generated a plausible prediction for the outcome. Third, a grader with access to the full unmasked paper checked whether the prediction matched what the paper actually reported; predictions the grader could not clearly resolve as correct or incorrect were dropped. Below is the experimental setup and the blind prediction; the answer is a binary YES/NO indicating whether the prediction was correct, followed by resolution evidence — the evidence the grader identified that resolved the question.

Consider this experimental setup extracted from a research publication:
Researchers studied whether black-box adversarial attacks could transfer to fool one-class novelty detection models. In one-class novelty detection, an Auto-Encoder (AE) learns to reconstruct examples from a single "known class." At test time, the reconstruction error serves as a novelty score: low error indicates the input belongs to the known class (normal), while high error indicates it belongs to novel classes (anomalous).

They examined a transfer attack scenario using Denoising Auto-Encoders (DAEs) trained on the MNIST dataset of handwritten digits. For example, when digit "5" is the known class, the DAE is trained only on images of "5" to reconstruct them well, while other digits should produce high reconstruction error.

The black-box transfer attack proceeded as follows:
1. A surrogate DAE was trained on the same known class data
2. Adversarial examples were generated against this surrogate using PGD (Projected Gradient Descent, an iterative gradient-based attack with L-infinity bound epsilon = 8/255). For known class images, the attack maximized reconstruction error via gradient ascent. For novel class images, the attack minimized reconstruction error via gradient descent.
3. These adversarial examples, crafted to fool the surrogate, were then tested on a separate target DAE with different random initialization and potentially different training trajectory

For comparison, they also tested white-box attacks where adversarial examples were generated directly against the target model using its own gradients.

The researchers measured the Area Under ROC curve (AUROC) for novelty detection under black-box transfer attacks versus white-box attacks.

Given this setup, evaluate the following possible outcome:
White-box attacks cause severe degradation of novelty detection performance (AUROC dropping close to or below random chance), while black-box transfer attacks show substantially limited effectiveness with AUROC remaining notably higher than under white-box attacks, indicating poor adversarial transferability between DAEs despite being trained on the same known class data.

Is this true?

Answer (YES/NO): YES